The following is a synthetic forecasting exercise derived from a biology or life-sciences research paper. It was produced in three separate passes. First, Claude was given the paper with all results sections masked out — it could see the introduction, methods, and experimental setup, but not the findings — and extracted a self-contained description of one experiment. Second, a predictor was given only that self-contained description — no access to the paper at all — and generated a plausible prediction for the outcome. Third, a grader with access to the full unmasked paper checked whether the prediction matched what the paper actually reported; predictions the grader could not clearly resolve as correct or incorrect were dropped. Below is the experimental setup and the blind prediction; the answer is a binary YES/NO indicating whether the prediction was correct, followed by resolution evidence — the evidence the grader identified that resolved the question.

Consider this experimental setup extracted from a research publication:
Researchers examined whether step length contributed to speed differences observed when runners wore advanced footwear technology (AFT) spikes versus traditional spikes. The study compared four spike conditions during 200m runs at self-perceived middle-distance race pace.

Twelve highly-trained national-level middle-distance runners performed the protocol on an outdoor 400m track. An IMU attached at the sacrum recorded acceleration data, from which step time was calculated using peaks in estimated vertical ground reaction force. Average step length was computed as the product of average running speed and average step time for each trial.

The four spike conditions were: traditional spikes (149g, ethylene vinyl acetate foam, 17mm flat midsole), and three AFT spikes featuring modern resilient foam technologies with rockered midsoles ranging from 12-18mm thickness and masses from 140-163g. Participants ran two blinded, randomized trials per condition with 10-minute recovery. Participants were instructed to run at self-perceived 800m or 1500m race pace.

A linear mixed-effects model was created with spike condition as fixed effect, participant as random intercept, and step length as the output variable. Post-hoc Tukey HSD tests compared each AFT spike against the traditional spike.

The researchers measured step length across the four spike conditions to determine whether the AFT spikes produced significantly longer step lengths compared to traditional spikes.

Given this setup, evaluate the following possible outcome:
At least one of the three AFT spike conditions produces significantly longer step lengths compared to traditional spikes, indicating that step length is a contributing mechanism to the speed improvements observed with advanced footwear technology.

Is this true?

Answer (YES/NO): YES